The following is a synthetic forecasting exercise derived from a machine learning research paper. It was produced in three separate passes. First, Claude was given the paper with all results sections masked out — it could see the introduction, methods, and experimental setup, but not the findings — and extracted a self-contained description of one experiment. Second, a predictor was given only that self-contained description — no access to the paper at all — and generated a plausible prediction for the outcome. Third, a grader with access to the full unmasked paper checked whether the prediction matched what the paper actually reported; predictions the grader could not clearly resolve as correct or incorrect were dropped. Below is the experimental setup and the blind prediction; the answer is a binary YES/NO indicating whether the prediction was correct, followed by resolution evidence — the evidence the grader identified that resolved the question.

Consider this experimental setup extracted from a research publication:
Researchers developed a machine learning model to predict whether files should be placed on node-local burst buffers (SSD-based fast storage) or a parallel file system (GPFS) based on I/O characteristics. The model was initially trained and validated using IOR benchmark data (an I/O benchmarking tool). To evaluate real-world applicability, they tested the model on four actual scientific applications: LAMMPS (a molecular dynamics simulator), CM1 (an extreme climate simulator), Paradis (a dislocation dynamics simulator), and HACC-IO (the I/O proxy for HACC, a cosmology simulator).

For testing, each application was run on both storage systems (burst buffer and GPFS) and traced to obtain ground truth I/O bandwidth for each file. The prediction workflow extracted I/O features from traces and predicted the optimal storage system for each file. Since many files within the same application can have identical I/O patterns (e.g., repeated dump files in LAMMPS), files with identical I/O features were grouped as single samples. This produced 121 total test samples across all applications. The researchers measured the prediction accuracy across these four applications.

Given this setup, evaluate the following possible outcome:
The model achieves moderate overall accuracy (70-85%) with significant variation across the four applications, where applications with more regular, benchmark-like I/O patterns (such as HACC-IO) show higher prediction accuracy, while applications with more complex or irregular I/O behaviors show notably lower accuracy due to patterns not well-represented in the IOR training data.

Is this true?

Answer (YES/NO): NO